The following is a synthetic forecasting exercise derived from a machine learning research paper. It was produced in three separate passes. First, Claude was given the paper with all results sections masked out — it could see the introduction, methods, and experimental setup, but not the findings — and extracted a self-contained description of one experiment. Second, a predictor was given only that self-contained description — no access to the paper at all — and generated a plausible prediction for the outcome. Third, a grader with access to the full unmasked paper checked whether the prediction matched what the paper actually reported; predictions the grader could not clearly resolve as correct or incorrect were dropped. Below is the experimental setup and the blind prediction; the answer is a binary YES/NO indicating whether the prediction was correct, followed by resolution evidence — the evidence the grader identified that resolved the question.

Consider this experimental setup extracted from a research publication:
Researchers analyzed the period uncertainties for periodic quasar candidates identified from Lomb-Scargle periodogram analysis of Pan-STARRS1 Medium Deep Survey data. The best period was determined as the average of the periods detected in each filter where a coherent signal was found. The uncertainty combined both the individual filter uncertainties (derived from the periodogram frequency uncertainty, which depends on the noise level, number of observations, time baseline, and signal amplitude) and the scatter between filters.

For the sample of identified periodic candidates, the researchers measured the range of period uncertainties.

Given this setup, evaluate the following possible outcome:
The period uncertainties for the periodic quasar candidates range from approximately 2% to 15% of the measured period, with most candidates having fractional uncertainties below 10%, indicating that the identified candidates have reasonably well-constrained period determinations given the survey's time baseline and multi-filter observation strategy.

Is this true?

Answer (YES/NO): NO